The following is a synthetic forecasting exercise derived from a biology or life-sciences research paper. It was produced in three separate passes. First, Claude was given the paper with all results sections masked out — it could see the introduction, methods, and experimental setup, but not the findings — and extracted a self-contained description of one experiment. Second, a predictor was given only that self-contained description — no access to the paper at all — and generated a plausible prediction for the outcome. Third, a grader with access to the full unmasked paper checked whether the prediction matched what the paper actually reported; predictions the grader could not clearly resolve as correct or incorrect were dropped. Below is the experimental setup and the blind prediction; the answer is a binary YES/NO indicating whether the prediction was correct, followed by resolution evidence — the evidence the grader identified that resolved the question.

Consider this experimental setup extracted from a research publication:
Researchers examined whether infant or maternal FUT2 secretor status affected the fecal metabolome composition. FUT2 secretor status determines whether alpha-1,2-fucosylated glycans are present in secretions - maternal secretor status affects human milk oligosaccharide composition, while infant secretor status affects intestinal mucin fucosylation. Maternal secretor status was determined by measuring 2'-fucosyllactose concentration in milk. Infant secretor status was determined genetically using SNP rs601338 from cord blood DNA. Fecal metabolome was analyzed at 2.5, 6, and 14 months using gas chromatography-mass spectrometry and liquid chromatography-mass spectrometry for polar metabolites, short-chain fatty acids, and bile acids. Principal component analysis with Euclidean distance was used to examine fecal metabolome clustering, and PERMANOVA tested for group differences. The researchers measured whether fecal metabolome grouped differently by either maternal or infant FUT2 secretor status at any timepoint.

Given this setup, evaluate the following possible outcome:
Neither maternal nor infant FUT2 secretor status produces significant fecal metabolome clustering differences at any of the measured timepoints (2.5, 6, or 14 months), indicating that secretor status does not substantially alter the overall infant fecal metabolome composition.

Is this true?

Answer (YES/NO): YES